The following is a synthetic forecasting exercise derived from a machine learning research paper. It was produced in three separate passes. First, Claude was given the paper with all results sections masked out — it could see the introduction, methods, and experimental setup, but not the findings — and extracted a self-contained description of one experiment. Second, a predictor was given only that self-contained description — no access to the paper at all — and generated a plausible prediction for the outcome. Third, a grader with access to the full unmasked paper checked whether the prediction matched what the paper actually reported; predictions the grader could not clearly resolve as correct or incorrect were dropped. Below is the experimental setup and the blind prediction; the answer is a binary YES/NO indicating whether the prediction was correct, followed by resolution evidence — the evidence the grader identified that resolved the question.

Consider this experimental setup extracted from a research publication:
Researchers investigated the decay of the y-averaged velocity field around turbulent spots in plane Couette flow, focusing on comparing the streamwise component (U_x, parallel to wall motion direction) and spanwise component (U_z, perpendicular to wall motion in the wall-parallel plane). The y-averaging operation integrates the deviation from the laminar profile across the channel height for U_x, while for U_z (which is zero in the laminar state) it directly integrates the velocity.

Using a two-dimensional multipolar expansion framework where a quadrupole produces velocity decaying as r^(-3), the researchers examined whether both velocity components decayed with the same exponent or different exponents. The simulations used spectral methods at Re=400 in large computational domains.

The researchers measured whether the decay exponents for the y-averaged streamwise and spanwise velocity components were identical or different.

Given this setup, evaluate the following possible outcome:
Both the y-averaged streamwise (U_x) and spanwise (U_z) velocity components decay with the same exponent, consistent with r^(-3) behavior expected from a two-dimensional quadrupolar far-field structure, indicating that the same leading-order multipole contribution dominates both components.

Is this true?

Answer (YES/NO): YES